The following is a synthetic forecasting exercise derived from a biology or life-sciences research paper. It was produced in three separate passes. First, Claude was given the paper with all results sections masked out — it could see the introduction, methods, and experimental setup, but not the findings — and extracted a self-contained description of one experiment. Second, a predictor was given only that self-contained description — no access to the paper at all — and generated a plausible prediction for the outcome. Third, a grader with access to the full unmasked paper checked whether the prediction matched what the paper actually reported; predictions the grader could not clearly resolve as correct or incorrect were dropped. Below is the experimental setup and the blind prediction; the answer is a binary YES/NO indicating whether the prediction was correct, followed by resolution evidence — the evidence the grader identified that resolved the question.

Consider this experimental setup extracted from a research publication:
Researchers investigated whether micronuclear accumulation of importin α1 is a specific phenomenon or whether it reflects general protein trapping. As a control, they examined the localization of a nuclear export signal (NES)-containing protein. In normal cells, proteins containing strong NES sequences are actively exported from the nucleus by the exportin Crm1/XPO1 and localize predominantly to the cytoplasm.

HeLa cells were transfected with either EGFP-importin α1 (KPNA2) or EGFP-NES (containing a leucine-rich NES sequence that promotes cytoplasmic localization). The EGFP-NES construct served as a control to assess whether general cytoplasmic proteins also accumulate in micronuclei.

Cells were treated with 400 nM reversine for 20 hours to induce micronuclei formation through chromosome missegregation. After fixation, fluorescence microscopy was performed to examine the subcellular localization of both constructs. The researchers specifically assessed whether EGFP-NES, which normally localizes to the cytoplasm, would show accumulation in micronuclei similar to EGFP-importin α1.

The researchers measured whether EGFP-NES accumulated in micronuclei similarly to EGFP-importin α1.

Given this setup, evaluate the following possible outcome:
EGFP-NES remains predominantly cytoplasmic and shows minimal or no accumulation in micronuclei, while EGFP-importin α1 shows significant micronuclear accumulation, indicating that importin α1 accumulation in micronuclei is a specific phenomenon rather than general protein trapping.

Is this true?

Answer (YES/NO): NO